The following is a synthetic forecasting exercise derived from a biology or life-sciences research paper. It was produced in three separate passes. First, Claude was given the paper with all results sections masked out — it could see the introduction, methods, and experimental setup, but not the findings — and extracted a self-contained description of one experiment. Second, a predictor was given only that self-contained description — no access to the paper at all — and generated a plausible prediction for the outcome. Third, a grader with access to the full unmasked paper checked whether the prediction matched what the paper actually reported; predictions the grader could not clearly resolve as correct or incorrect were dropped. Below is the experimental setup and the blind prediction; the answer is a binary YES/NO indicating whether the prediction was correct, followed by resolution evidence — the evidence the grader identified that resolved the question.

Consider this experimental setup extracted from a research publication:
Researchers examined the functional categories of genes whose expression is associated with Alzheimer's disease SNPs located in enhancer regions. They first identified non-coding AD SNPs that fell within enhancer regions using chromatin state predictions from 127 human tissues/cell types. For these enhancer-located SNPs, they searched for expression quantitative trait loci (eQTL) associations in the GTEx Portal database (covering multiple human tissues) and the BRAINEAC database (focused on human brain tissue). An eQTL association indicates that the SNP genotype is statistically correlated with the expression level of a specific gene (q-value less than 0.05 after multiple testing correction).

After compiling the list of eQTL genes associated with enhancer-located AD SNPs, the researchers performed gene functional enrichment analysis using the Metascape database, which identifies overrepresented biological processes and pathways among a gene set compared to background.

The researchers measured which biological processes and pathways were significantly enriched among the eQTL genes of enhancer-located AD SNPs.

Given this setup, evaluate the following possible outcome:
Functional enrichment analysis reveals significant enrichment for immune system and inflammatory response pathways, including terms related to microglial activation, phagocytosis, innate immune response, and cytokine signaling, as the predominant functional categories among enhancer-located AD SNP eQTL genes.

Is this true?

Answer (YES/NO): NO